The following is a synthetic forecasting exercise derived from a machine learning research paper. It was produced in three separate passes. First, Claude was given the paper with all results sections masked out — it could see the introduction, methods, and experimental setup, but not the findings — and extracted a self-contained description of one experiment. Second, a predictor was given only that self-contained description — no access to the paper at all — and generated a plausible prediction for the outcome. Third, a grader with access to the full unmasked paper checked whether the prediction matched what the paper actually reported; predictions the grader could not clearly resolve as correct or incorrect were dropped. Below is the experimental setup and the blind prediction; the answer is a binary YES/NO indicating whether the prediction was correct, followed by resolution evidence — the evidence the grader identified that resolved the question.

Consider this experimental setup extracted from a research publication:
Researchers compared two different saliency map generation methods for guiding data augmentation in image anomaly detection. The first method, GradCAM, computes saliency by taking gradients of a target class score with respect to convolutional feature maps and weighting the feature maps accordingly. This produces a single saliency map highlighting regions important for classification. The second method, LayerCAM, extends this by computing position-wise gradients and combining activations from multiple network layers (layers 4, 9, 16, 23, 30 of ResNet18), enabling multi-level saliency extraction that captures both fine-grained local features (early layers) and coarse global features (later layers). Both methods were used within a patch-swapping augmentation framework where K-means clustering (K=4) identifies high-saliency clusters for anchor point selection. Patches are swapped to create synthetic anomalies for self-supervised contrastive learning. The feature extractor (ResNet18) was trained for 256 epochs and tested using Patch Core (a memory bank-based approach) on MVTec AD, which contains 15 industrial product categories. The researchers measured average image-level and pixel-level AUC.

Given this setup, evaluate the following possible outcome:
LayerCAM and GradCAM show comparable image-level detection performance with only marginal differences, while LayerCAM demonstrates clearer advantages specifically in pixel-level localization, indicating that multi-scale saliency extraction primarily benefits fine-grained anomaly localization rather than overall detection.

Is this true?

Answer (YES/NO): NO